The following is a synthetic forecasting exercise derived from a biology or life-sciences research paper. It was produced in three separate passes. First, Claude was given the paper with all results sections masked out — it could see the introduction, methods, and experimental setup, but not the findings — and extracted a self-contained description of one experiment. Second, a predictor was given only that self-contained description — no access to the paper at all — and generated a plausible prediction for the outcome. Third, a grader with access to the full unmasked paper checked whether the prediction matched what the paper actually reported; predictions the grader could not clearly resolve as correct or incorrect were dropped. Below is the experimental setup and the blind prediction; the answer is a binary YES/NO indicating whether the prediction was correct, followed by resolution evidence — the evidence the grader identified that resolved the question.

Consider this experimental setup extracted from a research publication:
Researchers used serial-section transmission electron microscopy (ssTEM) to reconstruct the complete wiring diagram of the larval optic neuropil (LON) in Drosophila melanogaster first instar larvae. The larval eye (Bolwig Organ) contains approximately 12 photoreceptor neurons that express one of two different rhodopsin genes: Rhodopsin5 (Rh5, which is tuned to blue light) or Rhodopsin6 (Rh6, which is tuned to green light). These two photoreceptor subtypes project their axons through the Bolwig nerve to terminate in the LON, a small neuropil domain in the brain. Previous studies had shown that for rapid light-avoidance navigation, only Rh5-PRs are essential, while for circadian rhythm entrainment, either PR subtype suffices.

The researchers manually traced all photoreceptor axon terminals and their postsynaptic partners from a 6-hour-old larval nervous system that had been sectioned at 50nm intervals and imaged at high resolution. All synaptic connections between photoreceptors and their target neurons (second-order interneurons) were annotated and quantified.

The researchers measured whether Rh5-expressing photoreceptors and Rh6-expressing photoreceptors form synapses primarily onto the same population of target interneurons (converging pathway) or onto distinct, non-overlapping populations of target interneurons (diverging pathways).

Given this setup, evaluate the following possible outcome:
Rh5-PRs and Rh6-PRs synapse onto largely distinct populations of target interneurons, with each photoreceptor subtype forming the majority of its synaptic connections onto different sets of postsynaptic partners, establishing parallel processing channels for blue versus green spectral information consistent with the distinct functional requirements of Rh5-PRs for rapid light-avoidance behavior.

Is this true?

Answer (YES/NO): YES